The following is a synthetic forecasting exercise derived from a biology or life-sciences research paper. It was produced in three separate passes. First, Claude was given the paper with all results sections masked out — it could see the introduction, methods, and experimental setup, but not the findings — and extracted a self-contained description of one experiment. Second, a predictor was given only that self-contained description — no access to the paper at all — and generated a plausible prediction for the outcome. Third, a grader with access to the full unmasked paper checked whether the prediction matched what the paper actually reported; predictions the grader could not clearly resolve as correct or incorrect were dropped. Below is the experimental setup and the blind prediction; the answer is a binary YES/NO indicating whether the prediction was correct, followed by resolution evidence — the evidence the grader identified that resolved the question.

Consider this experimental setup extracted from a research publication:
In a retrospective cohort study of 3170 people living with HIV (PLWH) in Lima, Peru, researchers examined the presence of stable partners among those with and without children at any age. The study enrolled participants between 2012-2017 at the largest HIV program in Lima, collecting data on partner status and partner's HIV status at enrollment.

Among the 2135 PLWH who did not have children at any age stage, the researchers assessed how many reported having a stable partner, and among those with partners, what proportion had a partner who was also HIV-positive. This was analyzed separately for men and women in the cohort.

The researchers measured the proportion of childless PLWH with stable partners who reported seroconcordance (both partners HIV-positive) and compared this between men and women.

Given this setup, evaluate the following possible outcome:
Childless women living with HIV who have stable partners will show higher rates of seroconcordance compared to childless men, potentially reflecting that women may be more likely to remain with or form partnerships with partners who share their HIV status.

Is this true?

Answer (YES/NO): YES